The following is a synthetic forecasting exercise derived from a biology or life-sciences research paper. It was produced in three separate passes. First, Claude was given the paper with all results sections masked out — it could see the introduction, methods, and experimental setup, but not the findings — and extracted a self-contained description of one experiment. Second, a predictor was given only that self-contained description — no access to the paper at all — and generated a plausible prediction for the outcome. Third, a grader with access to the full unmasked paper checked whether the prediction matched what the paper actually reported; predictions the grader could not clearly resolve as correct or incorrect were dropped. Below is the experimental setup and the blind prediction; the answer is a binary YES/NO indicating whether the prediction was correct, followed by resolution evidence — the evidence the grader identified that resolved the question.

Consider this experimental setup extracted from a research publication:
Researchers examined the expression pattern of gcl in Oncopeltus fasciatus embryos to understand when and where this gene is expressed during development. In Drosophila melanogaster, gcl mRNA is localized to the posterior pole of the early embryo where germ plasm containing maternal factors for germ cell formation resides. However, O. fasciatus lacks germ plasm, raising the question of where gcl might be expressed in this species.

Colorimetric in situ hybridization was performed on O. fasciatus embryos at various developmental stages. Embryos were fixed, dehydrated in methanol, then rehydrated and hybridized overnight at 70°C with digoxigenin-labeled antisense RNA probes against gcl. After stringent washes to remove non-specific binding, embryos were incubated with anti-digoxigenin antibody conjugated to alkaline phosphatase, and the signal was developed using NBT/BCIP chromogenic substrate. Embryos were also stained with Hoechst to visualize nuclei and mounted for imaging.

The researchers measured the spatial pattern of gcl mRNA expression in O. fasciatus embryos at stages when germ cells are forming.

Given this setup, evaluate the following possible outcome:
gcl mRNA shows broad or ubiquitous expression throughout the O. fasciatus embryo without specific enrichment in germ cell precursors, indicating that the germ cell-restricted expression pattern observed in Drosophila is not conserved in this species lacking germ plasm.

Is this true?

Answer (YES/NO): NO